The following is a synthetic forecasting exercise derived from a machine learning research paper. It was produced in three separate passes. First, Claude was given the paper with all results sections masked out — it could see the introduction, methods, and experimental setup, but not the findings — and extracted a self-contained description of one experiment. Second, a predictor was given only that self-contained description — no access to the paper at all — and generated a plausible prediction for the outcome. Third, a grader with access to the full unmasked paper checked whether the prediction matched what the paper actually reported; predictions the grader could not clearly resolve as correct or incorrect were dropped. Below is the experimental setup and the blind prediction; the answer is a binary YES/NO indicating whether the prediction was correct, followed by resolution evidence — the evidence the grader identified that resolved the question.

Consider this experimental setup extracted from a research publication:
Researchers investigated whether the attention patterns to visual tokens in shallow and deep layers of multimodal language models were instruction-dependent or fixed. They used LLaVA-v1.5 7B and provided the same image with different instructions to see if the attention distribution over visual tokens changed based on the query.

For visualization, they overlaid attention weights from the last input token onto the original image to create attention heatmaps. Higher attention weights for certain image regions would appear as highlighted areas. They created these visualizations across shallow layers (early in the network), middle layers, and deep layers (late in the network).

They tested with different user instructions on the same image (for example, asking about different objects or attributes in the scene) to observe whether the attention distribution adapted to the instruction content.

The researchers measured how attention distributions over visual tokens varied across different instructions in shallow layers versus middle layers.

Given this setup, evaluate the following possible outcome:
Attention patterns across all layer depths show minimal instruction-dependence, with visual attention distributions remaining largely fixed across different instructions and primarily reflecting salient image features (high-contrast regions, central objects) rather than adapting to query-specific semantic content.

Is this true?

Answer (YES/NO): NO